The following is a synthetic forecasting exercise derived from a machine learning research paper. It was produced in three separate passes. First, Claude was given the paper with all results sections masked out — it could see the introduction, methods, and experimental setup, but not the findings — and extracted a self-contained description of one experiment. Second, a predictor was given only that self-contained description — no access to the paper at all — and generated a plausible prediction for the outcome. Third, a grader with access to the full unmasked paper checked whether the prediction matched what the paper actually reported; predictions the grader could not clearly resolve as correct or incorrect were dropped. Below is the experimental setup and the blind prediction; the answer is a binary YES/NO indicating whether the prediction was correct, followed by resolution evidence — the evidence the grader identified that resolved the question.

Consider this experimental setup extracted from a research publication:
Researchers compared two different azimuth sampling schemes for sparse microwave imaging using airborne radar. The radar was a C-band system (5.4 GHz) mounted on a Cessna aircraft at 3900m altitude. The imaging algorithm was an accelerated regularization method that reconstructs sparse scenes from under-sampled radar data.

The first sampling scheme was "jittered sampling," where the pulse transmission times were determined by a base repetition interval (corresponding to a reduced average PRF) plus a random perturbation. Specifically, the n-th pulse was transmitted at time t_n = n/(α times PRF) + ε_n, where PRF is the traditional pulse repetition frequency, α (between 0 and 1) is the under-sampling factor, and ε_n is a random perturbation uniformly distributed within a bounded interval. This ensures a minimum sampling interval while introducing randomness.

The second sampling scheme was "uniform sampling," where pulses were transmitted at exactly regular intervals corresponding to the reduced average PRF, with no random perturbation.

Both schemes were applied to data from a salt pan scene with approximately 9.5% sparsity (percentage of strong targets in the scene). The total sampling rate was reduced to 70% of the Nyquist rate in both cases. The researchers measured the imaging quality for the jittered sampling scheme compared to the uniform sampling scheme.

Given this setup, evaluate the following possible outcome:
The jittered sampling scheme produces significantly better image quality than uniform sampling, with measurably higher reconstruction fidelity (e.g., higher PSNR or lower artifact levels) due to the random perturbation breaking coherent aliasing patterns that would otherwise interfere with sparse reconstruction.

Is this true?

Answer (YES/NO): YES